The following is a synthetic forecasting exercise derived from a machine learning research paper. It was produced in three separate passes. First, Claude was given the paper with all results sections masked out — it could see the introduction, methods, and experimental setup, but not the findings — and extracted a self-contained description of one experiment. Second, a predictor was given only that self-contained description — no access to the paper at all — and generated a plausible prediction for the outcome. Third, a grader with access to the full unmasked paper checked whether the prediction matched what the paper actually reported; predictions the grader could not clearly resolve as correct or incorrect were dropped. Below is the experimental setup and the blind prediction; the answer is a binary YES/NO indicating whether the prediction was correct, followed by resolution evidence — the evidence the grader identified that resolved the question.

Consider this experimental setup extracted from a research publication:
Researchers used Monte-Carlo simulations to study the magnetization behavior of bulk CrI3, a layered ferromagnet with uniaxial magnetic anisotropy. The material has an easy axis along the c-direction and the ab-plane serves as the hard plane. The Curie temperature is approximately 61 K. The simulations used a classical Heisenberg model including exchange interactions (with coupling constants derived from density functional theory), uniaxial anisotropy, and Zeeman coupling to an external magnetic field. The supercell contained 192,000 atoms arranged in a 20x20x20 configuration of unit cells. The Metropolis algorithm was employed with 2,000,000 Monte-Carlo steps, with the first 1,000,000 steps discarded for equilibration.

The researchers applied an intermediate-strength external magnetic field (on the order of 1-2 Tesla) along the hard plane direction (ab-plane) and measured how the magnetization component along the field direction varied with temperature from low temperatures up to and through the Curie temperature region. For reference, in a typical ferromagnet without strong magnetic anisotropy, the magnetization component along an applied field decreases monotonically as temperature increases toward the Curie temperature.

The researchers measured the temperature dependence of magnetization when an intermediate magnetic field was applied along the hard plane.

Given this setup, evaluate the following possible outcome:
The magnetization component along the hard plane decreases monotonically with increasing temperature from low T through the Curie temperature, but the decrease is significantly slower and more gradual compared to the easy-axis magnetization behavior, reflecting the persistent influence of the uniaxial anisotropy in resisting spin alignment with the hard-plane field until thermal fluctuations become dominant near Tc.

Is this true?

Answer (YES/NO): NO